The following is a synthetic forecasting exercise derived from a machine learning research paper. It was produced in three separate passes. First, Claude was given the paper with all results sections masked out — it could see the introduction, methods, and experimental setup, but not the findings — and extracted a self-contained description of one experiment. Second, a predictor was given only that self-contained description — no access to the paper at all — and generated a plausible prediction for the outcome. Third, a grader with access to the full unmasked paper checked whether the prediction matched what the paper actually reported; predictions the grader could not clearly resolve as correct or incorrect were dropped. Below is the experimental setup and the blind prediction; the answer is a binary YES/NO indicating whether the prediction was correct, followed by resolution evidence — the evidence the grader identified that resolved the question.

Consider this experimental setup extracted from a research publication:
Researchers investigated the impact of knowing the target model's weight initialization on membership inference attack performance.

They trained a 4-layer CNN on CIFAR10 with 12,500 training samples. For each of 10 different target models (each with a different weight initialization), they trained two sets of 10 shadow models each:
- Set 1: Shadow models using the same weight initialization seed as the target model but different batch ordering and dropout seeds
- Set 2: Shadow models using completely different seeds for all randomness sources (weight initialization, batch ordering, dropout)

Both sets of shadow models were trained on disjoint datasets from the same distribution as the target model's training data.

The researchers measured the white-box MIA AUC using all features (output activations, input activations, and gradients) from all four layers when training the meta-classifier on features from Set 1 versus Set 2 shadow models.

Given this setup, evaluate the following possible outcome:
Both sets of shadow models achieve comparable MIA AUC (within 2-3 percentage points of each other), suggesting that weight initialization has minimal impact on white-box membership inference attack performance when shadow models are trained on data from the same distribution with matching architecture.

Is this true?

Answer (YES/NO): NO